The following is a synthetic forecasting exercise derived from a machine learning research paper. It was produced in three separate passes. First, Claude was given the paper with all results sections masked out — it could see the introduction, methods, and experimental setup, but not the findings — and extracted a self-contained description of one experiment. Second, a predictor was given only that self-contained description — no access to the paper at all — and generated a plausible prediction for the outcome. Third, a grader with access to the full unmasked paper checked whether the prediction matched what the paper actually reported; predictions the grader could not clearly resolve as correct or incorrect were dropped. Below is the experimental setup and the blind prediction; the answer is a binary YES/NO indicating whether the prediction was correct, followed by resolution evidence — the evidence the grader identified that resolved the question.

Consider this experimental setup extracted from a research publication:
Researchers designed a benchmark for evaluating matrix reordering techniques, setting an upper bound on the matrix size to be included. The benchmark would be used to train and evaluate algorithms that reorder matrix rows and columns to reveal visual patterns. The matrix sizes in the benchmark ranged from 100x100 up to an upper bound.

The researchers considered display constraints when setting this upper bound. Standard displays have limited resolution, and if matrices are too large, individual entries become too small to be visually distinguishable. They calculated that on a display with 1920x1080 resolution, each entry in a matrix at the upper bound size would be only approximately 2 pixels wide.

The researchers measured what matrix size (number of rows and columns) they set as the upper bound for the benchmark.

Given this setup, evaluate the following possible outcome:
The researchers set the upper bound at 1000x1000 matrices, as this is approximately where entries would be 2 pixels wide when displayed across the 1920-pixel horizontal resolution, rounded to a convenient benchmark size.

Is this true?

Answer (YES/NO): NO